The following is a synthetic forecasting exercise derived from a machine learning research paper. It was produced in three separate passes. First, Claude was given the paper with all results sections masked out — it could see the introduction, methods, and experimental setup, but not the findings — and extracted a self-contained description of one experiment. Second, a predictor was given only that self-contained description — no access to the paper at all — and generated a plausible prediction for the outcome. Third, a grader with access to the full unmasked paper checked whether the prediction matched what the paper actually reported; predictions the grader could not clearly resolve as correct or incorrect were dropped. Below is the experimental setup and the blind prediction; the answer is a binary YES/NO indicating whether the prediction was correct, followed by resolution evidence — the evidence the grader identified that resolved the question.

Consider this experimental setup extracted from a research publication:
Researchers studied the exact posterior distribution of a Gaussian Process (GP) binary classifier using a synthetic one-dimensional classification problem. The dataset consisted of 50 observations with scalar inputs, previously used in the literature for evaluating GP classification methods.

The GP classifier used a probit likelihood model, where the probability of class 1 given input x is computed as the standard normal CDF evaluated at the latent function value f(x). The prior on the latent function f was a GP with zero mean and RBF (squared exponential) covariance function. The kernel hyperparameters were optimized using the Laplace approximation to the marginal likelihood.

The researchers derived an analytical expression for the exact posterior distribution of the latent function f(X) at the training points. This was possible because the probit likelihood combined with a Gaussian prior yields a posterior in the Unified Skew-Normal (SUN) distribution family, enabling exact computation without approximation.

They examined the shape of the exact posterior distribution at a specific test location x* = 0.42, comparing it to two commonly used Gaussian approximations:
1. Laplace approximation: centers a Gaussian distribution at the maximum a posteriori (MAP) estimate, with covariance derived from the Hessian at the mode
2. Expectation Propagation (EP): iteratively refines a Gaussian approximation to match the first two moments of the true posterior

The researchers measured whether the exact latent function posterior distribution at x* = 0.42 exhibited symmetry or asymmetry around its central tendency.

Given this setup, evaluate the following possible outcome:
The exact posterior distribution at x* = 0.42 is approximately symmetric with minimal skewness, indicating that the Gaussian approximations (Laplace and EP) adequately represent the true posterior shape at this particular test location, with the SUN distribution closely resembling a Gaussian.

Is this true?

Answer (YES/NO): NO